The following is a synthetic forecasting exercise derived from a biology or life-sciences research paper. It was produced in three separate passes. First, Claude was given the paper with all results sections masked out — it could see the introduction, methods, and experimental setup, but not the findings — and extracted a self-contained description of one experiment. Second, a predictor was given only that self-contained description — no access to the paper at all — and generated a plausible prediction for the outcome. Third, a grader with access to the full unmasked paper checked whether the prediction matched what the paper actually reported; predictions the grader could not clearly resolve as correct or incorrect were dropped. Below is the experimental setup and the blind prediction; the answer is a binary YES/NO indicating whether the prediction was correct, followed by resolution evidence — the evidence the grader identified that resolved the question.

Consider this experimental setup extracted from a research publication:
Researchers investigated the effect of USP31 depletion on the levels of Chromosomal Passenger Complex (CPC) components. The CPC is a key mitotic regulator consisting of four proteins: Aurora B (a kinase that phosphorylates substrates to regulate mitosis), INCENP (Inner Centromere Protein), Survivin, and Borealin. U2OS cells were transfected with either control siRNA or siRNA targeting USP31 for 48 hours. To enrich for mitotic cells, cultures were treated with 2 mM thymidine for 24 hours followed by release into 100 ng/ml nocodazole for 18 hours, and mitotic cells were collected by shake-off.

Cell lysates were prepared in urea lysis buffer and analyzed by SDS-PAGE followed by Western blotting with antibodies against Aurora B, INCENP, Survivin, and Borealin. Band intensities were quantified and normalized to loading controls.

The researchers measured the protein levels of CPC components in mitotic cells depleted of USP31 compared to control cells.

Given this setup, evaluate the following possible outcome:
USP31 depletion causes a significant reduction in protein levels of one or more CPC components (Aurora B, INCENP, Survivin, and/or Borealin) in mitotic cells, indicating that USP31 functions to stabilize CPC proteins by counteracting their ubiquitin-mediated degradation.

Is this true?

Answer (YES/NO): YES